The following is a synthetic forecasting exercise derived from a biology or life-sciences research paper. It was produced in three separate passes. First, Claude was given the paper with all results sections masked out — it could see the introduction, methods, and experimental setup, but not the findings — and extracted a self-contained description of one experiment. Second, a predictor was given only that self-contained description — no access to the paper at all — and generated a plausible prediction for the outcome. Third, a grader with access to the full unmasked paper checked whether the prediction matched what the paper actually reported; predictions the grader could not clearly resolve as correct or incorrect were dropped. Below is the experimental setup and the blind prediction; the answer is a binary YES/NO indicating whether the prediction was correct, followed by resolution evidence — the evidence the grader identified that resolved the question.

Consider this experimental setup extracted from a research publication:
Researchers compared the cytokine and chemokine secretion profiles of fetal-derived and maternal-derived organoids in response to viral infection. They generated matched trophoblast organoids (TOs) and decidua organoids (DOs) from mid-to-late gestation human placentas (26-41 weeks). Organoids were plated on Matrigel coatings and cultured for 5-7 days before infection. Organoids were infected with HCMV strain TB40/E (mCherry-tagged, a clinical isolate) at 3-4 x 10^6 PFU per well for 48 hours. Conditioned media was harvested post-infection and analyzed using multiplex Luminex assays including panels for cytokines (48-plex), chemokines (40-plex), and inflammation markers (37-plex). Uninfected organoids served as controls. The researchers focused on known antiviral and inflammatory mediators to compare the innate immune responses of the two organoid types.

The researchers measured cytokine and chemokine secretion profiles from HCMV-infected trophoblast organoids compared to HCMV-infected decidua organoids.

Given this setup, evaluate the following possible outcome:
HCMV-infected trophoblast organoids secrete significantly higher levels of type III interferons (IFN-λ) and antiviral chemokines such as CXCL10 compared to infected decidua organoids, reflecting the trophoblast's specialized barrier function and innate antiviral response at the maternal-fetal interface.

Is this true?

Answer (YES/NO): NO